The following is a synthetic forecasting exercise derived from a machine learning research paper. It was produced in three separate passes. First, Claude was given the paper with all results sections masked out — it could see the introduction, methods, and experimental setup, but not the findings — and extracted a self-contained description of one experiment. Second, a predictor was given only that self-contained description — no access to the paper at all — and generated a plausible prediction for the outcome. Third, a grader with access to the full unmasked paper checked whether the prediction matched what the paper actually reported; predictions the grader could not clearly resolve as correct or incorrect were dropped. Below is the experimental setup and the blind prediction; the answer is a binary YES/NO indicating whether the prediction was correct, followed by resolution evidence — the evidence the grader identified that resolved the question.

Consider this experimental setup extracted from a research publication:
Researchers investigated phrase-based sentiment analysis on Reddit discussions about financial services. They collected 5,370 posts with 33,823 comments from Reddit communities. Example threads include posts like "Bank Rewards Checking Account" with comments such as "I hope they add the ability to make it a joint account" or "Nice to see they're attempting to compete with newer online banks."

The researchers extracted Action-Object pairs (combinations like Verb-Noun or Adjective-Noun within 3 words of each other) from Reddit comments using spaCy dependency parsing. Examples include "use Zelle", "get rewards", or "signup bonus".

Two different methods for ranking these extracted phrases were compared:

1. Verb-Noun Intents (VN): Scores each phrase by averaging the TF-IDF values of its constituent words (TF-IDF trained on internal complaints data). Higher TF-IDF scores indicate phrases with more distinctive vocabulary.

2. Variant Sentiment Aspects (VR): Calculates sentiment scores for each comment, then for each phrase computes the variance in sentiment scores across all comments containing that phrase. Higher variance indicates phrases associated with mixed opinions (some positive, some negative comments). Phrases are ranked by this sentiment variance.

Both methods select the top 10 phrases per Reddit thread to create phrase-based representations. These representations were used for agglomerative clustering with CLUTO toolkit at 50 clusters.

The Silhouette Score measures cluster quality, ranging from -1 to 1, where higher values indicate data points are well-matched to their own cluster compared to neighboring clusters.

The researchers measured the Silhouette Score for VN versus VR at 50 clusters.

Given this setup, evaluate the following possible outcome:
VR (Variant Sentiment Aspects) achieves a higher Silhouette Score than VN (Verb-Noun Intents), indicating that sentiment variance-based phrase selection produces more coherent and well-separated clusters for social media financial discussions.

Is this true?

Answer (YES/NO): NO